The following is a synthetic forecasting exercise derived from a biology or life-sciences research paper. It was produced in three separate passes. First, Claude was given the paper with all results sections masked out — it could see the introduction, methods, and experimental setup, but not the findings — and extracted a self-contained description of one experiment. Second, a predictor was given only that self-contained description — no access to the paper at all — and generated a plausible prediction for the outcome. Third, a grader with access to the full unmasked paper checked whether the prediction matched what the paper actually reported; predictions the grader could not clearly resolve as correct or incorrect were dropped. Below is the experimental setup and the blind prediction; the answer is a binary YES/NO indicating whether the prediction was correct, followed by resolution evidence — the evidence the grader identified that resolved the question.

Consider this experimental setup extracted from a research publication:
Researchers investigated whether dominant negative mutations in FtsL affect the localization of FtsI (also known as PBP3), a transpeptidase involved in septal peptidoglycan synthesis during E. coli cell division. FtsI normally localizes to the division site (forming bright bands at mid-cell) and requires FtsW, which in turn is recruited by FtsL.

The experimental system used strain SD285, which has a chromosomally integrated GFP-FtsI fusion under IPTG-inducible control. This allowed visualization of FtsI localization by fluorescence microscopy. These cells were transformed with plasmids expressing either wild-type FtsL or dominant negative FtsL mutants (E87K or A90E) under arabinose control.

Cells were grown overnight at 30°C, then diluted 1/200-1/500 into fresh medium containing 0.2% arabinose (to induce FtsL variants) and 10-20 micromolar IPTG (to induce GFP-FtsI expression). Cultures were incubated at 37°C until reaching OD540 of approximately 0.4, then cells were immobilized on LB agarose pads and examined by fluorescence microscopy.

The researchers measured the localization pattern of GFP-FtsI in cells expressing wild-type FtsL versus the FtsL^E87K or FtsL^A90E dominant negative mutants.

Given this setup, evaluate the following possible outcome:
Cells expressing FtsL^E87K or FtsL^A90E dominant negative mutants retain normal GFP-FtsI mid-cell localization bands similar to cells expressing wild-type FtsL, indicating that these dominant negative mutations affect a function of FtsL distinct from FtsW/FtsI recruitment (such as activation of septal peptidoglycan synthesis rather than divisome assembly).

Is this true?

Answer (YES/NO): YES